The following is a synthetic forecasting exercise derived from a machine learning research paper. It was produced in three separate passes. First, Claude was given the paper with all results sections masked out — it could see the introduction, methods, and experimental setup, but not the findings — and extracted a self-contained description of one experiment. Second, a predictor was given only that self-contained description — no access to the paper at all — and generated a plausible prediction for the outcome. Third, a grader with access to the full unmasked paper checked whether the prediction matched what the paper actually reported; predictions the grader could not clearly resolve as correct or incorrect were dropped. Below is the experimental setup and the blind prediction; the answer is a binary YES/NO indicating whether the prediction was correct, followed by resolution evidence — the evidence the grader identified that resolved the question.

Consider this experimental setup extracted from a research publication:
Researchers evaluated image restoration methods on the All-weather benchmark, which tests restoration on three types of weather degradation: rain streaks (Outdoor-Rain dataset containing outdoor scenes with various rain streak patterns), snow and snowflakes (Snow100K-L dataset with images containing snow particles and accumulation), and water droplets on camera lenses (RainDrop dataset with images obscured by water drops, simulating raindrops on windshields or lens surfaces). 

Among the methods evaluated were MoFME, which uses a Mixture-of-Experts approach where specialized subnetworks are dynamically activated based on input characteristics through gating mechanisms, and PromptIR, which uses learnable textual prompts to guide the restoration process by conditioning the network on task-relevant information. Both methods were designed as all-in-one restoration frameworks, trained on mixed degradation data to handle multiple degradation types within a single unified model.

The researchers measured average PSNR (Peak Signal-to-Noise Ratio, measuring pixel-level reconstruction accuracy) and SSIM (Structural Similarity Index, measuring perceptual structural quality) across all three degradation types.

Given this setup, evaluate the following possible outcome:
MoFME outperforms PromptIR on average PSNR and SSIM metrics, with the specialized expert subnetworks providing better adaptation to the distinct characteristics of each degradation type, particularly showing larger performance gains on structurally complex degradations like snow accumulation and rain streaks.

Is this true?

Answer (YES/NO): NO